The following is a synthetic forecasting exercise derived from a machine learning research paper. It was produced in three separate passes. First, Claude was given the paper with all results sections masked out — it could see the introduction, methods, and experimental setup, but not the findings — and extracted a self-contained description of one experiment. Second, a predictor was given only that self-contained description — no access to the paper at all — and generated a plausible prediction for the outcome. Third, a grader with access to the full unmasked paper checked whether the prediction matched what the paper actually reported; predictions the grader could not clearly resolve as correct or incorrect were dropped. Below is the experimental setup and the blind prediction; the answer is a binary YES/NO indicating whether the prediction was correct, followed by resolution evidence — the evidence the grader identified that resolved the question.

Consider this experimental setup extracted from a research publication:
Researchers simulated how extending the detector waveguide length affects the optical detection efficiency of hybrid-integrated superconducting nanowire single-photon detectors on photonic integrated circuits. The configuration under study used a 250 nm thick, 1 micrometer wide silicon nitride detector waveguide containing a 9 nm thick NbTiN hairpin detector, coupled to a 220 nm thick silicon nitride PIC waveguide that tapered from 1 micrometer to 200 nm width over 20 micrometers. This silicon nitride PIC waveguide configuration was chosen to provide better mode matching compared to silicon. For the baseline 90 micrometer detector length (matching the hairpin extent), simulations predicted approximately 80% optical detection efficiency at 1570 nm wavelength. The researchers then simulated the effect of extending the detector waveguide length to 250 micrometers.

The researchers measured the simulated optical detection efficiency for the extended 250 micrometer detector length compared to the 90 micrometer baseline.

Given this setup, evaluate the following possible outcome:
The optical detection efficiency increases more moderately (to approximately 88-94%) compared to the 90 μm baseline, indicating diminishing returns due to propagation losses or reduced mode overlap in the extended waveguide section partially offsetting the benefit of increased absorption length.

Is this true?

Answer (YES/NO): NO